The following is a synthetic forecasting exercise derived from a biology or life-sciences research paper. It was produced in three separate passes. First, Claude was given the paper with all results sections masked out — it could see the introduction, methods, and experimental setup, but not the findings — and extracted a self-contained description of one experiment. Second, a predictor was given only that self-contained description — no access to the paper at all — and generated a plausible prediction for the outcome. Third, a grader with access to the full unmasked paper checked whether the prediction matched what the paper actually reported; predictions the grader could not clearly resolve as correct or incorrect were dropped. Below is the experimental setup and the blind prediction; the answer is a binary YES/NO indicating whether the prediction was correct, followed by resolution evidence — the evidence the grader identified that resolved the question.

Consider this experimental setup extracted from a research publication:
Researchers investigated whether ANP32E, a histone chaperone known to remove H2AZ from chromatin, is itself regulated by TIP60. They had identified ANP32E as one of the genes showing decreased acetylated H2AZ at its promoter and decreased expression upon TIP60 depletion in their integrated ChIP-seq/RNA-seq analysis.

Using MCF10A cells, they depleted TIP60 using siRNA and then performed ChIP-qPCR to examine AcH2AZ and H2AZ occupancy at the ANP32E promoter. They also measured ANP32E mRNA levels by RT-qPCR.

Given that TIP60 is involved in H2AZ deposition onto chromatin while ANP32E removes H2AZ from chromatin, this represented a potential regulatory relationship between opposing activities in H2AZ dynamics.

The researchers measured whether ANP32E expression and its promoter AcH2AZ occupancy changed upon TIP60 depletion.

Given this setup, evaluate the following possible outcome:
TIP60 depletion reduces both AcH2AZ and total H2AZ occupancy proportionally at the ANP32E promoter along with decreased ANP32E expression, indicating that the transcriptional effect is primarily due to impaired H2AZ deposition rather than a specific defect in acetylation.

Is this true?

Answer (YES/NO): NO